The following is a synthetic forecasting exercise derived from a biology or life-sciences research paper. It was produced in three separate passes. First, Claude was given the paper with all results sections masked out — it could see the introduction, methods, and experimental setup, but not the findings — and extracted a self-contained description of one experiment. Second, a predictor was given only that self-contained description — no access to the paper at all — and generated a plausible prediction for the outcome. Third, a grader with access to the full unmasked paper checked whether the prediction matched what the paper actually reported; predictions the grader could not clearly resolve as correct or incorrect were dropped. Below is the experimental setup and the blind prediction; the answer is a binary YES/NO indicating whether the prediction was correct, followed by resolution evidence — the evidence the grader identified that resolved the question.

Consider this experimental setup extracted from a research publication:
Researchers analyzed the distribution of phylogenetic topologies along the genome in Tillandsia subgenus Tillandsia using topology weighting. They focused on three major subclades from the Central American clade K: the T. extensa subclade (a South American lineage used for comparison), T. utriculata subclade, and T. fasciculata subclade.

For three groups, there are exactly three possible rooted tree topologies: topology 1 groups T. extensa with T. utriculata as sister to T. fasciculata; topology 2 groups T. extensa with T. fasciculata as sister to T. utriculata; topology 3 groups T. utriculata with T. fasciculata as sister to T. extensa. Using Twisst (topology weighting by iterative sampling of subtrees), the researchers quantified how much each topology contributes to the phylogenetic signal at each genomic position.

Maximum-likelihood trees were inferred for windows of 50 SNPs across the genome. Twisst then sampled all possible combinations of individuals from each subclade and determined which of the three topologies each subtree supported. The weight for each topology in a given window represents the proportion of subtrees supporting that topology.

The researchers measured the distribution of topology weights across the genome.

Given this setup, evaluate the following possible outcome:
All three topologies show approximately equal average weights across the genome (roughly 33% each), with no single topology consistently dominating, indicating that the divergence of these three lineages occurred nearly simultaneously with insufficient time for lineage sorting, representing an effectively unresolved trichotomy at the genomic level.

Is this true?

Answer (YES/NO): NO